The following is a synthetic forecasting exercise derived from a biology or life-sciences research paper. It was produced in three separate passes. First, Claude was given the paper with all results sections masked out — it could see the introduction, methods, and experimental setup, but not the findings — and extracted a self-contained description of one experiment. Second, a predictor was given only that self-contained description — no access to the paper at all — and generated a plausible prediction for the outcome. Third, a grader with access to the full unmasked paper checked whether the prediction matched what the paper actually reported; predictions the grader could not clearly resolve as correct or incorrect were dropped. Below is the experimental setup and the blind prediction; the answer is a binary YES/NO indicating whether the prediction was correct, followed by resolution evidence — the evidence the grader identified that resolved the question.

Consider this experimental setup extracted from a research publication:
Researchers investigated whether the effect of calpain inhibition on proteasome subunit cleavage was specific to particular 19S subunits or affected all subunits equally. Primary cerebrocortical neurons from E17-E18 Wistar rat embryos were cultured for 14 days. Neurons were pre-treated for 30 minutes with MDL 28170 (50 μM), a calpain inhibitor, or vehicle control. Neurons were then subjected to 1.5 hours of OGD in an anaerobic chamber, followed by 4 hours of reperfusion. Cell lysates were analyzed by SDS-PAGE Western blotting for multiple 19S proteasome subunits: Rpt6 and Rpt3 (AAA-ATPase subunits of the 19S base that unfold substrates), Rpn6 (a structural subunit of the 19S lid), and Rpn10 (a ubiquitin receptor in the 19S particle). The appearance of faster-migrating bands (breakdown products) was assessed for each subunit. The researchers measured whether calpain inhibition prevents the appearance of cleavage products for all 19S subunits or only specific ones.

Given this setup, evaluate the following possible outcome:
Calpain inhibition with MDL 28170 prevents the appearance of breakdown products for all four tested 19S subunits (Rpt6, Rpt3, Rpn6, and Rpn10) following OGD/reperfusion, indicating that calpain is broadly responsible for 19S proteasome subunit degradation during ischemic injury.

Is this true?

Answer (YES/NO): NO